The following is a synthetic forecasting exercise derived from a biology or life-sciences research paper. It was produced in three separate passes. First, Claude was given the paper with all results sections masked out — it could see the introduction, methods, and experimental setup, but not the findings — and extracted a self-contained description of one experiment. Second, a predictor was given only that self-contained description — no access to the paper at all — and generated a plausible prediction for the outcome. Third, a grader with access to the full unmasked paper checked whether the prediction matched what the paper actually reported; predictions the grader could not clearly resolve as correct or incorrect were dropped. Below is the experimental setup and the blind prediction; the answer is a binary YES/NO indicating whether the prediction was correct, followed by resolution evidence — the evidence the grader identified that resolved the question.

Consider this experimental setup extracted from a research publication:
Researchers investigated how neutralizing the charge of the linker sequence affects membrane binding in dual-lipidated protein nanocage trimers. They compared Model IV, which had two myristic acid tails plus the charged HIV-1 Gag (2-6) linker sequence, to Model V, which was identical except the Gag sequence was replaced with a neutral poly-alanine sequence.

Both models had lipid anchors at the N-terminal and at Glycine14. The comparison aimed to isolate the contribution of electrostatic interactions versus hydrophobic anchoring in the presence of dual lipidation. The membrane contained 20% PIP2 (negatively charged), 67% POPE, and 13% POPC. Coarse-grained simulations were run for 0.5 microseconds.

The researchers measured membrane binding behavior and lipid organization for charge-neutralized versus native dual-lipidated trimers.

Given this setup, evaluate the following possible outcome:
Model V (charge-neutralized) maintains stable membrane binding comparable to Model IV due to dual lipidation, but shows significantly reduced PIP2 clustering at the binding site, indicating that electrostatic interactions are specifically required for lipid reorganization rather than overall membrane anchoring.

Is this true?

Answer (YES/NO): NO